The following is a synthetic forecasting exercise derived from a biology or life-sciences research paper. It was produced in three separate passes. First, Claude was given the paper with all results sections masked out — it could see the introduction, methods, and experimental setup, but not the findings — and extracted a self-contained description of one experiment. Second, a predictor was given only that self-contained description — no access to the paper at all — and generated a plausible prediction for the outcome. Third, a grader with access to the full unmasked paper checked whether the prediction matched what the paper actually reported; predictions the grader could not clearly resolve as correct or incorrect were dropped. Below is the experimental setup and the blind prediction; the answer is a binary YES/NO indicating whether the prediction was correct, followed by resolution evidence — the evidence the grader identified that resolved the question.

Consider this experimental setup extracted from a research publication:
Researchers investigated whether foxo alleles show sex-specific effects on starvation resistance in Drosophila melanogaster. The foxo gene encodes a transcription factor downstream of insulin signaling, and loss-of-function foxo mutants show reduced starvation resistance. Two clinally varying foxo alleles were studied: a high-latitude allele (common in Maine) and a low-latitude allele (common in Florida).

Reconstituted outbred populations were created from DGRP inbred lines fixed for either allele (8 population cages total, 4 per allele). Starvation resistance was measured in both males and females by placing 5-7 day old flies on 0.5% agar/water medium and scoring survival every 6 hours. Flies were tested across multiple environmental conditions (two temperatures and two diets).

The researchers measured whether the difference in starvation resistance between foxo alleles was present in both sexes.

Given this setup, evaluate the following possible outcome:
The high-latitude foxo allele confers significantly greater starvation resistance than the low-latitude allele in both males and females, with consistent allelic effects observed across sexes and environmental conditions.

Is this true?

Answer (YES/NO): NO